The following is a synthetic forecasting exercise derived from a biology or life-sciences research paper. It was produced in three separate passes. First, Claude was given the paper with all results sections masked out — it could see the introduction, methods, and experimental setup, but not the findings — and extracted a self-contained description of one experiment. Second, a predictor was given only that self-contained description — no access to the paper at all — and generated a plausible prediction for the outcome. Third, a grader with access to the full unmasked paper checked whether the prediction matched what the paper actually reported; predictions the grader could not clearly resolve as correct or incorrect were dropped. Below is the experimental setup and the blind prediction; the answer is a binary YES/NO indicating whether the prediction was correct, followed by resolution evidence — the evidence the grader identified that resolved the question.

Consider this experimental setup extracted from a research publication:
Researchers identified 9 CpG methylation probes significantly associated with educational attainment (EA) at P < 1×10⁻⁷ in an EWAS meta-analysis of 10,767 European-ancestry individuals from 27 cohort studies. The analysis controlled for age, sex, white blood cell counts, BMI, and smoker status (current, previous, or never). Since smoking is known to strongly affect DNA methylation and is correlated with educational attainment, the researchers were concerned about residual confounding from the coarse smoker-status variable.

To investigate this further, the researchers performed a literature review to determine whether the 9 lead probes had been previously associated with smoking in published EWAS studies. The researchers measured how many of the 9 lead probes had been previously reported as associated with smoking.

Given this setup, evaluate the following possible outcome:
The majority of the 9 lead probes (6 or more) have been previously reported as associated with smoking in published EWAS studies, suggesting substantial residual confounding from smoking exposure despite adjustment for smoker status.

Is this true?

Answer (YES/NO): YES